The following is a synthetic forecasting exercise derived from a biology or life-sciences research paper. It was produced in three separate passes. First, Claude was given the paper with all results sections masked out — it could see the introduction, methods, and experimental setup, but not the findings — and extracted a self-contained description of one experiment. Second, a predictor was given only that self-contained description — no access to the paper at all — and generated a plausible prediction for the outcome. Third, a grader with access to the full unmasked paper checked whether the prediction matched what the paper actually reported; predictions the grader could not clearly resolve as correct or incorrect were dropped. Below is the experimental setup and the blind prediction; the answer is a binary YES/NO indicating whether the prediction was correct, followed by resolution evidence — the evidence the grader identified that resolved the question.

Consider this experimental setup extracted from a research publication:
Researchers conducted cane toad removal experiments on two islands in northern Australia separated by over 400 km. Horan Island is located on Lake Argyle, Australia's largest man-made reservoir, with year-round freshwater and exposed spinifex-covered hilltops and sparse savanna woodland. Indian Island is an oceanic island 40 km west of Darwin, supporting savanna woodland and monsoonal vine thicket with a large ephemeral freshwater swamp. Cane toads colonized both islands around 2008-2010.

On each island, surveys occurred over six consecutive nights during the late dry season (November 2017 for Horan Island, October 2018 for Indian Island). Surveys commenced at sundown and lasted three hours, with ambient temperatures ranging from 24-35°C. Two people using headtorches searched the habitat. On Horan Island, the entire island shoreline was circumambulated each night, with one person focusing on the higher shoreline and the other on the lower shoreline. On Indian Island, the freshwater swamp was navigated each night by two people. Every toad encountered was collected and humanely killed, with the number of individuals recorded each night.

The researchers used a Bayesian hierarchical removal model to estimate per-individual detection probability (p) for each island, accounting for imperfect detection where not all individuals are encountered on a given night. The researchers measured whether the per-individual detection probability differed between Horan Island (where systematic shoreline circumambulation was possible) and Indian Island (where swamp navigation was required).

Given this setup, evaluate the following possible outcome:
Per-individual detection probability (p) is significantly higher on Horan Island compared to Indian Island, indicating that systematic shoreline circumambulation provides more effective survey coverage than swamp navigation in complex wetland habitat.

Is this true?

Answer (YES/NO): NO